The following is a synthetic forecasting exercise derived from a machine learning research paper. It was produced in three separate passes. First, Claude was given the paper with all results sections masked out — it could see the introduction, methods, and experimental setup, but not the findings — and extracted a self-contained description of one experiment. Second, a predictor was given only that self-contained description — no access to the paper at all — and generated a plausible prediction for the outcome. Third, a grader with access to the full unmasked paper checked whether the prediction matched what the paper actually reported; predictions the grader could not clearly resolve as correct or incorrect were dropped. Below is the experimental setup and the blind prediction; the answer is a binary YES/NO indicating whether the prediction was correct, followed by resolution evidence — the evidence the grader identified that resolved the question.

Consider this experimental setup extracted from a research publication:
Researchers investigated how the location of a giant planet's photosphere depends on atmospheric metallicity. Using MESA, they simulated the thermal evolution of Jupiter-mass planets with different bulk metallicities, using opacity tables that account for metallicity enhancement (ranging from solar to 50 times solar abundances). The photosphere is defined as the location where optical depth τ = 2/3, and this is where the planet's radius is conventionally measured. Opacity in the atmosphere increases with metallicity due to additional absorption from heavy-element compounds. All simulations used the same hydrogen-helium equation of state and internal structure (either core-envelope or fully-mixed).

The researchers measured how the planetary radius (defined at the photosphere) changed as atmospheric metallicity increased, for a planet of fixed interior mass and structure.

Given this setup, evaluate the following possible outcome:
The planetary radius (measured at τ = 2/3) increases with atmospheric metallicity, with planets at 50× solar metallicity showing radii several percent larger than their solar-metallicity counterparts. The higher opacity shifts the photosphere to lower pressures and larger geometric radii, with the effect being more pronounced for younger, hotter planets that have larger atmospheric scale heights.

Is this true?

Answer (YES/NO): NO